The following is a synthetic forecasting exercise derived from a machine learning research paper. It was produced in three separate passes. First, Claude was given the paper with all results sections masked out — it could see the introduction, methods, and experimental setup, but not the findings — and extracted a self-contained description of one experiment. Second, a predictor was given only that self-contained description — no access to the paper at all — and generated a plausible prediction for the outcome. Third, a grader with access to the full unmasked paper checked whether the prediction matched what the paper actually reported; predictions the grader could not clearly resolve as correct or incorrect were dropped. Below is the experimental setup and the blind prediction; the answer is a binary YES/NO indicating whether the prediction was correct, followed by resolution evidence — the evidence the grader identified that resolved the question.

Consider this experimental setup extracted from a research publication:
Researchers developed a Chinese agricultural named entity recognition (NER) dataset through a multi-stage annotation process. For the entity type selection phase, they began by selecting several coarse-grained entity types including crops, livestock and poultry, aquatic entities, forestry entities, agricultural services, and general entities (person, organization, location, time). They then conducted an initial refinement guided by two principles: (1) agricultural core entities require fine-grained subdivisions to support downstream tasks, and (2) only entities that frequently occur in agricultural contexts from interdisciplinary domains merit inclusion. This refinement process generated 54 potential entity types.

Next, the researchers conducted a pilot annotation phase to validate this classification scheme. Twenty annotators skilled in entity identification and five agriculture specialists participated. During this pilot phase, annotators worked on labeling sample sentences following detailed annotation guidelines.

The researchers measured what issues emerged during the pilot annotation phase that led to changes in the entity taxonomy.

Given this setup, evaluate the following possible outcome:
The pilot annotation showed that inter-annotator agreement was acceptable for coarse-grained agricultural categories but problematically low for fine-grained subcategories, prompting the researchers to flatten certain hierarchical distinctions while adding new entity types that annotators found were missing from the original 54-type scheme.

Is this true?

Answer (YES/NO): NO